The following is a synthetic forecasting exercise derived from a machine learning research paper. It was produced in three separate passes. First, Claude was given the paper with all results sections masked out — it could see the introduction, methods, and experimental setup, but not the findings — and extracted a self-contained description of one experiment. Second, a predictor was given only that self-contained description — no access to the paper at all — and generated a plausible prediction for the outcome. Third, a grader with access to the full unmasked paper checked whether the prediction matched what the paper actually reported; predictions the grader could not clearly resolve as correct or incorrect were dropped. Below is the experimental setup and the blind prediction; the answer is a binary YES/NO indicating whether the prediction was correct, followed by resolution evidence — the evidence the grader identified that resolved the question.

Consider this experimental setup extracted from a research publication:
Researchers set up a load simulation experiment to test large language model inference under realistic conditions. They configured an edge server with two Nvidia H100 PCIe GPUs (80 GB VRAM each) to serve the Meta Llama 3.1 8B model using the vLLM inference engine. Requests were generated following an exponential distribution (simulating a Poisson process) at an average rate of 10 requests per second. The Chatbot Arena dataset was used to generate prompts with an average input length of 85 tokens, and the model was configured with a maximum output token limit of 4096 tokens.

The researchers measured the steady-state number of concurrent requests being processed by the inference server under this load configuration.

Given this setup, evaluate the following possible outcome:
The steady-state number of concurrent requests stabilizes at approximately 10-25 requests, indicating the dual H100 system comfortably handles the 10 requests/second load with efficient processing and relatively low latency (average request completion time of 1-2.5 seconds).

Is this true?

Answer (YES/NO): NO